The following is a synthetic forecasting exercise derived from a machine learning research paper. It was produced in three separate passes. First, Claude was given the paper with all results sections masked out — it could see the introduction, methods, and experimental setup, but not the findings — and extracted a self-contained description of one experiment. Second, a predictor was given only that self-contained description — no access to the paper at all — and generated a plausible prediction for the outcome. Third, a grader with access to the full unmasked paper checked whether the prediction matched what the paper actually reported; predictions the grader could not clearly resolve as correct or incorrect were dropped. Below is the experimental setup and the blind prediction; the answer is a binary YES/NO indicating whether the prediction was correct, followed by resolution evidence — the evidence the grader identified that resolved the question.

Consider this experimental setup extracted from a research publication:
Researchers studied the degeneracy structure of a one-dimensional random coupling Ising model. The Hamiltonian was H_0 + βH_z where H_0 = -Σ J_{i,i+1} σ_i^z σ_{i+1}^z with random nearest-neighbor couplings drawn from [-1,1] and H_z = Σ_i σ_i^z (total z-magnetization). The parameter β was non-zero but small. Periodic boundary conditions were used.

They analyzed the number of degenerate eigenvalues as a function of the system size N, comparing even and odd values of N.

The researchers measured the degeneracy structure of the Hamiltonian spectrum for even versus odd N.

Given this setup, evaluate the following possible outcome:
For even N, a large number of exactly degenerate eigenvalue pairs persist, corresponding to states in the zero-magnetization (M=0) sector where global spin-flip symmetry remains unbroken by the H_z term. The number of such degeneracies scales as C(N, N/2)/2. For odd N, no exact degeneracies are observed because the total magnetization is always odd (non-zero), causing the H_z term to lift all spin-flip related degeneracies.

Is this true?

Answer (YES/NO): YES